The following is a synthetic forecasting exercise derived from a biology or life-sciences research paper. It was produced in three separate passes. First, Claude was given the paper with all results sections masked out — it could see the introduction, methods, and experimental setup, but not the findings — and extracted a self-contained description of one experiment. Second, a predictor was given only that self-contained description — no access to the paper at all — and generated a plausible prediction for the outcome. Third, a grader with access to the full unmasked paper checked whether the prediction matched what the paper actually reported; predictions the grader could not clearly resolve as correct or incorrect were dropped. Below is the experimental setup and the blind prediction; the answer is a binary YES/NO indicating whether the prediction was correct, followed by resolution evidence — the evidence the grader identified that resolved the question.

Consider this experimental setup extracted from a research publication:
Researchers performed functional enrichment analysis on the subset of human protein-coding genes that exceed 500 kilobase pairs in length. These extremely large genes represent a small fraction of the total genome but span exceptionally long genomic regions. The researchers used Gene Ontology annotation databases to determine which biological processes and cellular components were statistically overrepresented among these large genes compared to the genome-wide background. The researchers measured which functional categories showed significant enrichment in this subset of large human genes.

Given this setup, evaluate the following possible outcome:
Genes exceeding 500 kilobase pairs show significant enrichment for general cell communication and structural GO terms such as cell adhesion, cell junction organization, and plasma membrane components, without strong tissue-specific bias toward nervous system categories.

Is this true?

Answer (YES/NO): NO